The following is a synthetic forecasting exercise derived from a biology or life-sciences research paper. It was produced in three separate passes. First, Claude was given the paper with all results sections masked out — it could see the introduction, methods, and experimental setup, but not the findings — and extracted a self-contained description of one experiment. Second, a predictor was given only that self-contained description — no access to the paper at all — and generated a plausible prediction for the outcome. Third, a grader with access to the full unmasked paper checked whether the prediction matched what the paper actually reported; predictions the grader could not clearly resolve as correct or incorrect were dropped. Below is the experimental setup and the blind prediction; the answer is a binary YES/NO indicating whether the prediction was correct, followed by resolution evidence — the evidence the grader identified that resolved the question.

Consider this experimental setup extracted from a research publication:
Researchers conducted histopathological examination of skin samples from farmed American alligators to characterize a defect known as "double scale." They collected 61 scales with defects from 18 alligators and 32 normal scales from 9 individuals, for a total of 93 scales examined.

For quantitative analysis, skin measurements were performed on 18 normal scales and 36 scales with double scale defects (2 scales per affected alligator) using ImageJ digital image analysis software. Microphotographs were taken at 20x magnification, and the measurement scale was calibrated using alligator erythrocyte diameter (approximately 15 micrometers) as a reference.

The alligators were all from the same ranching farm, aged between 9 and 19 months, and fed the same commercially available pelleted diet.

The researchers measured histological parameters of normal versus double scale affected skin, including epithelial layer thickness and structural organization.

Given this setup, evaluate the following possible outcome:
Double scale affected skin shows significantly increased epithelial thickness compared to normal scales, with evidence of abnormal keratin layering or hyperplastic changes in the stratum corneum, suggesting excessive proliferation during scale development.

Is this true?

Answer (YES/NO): NO